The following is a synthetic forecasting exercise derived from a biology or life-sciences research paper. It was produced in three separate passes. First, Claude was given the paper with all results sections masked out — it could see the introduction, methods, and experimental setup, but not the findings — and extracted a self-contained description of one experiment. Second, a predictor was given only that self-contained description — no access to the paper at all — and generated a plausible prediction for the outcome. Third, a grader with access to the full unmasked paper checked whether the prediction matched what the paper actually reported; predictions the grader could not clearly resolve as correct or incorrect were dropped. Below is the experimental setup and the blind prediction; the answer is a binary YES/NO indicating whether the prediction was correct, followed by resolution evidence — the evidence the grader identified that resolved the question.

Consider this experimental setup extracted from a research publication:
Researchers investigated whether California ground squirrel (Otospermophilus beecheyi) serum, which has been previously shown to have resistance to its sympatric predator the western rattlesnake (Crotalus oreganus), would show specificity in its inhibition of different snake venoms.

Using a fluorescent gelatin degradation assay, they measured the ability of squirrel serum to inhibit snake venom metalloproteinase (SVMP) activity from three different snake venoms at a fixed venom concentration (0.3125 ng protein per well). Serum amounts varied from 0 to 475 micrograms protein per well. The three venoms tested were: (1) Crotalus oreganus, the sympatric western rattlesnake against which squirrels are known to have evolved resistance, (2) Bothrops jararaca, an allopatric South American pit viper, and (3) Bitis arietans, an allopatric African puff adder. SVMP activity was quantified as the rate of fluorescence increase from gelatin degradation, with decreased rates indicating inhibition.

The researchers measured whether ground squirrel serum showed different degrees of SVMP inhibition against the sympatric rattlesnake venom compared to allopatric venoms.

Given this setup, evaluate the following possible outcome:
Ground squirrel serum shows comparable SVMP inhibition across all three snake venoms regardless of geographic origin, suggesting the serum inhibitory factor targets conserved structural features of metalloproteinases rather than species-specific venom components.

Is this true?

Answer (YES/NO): NO